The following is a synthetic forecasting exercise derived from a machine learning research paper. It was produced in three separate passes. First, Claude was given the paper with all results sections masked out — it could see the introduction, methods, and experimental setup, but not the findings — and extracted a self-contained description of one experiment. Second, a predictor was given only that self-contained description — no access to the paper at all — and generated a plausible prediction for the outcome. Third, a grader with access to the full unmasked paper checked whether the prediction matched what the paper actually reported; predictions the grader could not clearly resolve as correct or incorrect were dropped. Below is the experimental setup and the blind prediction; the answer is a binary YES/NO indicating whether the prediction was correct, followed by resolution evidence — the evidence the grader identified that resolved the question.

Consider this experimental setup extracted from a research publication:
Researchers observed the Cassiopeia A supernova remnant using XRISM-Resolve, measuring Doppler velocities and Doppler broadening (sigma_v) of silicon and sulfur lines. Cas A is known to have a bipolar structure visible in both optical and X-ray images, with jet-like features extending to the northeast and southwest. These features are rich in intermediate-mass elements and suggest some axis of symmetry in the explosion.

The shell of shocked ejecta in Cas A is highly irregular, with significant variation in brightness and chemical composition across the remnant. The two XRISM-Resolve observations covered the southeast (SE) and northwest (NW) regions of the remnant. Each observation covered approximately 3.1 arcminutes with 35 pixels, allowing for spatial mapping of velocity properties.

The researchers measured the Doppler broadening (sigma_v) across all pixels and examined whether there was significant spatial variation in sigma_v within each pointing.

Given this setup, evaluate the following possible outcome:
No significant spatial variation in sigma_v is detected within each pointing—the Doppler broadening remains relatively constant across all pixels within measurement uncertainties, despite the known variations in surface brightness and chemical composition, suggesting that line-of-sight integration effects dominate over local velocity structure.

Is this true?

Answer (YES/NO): NO